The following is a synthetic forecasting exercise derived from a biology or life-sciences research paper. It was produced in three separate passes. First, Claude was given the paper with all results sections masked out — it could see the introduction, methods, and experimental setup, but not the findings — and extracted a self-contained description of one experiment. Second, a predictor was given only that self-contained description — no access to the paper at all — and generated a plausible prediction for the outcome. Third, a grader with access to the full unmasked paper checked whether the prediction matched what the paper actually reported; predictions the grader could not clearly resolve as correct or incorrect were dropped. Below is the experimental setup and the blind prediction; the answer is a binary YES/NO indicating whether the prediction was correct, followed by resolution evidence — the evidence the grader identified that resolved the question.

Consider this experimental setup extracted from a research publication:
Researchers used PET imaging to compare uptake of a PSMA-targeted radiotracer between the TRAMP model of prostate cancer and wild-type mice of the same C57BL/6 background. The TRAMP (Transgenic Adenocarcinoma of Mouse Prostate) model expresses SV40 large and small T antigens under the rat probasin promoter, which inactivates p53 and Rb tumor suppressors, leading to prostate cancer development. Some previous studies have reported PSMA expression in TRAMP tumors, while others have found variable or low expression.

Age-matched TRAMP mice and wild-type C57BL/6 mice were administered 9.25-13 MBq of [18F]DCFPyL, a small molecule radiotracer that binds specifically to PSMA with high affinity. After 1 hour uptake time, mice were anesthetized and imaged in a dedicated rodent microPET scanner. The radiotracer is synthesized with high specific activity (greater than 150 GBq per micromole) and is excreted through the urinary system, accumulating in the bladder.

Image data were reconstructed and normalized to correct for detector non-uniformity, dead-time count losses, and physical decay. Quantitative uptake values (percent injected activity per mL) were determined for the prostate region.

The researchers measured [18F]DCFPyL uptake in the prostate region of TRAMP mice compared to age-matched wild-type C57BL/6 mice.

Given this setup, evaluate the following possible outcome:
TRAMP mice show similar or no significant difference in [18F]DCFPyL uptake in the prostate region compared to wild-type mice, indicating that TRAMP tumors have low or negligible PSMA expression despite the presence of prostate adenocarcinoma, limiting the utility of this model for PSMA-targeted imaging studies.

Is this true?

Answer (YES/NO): YES